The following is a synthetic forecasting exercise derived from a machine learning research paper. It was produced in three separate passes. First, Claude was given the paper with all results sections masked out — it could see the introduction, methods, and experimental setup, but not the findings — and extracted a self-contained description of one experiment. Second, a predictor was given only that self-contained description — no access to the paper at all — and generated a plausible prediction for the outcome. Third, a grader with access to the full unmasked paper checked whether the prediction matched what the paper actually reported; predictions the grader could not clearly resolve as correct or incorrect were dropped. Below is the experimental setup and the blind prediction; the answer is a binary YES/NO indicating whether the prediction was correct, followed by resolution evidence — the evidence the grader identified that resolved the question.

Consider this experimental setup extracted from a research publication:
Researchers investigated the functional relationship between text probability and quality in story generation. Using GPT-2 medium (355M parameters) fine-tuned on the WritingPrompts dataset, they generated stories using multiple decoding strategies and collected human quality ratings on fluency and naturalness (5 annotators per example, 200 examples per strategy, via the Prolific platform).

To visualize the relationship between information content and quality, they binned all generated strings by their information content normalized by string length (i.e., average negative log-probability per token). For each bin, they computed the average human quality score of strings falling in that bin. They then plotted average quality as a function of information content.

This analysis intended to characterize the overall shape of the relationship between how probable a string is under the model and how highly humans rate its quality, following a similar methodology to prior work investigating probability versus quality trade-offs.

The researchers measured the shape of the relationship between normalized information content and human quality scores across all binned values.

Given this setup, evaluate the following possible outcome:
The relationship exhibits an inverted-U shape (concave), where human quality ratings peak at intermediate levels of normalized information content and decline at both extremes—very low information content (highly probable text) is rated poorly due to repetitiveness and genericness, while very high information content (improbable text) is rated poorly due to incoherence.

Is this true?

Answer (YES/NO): YES